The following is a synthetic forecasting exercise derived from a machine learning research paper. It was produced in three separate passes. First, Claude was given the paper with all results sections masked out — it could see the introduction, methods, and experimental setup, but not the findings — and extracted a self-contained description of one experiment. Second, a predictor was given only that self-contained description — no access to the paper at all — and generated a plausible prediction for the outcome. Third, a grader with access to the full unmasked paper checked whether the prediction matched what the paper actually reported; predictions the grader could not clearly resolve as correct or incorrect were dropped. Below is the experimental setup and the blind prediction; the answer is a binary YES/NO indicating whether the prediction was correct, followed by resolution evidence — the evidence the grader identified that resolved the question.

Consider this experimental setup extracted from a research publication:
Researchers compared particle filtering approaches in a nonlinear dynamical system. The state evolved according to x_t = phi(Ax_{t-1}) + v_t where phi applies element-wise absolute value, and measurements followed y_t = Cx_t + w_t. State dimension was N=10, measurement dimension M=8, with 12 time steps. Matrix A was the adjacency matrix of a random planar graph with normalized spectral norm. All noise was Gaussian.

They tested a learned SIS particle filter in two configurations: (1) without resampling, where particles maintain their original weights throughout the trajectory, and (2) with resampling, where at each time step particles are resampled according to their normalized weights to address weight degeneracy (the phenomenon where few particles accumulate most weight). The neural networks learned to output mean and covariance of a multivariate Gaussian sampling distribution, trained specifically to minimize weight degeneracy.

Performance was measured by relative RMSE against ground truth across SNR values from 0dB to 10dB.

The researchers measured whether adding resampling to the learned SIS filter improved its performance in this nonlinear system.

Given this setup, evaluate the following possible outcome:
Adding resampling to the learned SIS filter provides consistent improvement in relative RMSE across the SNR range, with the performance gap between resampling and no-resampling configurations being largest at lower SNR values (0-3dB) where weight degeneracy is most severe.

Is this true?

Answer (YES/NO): NO